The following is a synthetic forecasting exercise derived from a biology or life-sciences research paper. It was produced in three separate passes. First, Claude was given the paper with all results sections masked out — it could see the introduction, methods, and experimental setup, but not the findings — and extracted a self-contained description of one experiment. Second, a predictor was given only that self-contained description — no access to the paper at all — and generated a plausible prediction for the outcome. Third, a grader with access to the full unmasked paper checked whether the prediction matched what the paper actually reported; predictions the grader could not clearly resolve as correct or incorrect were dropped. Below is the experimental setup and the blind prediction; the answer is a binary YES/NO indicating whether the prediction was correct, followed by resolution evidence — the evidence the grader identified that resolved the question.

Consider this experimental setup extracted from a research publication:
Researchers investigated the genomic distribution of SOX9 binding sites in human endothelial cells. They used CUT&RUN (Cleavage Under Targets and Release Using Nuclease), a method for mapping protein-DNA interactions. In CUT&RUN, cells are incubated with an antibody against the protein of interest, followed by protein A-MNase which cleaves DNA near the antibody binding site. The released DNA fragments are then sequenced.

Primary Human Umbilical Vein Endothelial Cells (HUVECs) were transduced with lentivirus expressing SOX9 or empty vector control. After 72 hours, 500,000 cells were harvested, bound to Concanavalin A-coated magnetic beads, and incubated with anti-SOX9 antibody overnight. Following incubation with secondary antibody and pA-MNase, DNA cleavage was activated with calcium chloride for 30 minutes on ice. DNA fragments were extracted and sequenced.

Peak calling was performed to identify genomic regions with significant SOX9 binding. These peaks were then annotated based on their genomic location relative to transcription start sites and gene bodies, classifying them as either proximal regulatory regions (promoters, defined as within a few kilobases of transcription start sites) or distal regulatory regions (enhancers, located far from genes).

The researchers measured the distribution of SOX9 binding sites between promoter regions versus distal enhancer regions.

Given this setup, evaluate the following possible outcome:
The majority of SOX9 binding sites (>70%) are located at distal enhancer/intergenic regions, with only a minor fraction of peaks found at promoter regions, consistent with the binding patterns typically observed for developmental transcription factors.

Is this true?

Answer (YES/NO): NO